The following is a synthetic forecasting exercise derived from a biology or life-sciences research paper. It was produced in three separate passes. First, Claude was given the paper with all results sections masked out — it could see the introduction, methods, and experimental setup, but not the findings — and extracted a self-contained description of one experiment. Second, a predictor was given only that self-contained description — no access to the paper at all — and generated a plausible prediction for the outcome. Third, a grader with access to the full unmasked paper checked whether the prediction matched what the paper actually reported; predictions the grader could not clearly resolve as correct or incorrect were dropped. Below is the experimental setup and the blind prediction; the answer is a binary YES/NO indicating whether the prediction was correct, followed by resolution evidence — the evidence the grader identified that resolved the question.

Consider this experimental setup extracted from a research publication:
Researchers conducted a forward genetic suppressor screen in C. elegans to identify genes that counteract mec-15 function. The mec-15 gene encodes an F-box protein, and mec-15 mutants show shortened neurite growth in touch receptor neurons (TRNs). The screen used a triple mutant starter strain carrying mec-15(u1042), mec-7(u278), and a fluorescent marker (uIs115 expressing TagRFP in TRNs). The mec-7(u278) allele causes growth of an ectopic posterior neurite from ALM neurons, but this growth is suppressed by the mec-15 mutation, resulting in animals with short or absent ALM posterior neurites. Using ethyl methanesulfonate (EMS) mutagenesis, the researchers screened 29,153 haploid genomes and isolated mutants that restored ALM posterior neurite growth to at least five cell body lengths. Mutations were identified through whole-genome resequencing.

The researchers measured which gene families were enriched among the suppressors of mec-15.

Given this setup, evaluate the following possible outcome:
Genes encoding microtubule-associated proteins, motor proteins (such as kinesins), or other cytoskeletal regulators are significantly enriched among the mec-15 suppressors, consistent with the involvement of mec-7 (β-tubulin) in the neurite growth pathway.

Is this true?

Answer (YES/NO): NO